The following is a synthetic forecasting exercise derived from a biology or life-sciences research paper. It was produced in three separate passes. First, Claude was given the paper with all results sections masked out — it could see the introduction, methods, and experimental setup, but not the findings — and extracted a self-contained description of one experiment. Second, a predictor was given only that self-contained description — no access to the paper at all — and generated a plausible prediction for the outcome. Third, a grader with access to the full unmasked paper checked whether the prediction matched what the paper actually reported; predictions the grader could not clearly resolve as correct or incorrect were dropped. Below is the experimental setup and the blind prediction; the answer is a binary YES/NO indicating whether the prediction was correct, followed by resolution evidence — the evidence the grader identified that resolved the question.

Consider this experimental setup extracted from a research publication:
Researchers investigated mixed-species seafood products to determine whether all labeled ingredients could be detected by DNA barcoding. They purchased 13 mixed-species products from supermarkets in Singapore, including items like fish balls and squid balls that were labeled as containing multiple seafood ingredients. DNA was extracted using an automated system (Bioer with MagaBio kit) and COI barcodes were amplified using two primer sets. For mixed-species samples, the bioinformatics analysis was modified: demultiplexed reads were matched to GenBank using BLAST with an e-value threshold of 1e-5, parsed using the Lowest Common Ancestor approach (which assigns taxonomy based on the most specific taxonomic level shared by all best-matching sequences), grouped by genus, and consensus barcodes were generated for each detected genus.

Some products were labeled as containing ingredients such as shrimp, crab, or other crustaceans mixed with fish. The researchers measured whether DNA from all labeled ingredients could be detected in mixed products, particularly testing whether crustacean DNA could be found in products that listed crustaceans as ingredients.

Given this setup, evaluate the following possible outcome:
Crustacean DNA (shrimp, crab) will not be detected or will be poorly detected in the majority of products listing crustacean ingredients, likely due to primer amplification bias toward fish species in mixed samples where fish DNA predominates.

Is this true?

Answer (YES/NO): NO